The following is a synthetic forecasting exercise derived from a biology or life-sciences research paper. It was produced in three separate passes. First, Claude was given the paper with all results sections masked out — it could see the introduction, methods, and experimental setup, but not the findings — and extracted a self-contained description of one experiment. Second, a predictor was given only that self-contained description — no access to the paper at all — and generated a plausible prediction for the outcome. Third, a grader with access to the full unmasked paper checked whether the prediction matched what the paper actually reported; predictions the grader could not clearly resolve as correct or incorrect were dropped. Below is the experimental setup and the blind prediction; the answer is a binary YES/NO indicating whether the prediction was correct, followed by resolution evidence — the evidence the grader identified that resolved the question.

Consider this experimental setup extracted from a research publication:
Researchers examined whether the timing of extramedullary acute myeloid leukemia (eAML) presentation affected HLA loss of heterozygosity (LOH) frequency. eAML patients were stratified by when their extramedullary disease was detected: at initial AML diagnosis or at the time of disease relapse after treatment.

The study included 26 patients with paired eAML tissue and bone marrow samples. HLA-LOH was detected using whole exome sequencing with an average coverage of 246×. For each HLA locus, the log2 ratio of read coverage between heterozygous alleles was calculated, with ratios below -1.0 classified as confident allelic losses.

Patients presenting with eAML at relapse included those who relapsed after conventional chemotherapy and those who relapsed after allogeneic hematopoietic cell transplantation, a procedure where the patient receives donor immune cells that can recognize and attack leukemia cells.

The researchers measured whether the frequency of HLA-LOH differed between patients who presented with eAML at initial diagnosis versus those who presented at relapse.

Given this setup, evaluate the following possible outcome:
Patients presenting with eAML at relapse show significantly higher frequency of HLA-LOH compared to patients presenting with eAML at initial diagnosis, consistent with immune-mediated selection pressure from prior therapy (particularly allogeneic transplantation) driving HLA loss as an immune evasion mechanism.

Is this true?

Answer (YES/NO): NO